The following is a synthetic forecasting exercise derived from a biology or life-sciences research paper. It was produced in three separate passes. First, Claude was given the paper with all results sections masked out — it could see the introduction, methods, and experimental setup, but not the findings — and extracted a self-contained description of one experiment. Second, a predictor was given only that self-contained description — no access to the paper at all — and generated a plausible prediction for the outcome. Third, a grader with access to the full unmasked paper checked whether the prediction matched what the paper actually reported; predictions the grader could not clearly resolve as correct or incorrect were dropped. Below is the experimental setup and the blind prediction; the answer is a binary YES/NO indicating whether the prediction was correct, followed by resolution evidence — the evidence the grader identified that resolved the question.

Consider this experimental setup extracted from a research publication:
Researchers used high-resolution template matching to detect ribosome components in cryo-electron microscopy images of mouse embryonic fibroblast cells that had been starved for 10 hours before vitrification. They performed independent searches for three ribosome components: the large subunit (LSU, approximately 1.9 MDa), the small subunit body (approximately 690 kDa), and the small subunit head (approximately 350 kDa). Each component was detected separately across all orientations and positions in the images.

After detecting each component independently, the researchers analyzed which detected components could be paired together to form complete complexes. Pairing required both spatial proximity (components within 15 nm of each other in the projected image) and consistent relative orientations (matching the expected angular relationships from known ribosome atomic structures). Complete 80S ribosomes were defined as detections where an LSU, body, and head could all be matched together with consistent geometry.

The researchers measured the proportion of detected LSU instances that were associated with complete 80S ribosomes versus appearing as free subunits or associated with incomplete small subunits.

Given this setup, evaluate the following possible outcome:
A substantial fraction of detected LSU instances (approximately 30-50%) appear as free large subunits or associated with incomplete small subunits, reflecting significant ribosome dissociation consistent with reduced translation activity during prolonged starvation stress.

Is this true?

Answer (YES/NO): NO